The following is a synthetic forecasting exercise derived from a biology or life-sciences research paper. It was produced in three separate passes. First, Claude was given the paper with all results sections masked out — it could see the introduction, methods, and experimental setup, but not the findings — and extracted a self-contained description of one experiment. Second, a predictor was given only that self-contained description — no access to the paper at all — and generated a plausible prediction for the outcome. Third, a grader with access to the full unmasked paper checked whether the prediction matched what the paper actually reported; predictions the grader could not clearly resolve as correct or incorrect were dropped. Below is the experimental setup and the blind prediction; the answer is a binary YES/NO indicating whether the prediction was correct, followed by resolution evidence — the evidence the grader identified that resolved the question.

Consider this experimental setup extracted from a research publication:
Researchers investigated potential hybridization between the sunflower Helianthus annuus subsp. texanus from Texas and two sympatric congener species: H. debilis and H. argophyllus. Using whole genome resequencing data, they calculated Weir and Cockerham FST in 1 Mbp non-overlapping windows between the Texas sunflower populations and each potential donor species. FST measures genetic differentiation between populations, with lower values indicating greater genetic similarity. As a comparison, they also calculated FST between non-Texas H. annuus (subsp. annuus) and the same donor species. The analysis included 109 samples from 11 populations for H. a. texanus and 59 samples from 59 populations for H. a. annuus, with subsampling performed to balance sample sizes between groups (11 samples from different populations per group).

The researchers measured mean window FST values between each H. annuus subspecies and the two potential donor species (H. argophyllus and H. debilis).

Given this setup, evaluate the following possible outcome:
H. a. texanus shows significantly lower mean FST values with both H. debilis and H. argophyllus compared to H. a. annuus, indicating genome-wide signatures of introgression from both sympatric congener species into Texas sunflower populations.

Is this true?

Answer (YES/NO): NO